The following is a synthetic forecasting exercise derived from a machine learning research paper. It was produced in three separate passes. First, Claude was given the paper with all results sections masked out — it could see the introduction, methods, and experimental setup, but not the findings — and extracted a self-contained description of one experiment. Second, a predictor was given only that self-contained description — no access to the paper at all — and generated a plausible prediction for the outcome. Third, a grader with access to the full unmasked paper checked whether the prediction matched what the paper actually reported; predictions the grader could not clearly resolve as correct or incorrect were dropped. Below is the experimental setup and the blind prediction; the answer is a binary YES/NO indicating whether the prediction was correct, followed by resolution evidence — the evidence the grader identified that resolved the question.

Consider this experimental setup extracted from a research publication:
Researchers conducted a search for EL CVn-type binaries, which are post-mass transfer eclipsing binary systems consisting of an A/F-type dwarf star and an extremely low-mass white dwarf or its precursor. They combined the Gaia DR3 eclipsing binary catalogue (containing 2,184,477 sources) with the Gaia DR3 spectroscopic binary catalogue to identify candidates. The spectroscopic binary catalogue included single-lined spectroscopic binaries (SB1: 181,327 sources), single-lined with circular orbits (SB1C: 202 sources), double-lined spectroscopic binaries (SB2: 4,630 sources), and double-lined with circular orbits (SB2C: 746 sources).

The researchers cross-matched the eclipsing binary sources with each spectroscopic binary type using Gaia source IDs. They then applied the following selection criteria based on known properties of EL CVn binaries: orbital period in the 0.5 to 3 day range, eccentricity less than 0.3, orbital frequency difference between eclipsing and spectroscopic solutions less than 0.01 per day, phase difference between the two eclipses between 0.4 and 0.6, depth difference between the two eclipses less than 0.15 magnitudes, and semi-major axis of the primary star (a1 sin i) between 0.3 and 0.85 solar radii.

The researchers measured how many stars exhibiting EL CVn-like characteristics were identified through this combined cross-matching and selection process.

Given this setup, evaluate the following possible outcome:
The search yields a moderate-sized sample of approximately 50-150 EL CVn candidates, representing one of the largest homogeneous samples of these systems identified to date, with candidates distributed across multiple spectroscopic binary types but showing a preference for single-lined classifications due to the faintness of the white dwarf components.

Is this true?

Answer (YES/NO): NO